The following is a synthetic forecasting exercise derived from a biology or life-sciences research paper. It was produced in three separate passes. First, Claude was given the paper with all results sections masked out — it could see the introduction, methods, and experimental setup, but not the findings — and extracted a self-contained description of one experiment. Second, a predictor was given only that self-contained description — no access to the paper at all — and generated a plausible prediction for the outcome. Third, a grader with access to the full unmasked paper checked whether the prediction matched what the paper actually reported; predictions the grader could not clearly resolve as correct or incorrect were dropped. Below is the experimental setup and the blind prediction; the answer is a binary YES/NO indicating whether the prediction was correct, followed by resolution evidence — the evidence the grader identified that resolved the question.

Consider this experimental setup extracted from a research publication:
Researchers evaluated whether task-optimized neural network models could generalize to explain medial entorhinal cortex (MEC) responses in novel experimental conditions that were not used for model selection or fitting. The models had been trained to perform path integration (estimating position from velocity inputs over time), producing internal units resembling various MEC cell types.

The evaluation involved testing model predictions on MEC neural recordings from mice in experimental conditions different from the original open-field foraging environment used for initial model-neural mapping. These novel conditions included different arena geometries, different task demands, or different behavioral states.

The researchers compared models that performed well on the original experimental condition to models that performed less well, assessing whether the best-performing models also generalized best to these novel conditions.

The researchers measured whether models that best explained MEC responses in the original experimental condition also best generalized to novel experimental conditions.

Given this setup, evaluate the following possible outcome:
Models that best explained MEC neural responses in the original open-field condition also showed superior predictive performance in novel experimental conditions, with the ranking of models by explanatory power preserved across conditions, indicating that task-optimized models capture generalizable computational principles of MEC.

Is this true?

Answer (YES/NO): YES